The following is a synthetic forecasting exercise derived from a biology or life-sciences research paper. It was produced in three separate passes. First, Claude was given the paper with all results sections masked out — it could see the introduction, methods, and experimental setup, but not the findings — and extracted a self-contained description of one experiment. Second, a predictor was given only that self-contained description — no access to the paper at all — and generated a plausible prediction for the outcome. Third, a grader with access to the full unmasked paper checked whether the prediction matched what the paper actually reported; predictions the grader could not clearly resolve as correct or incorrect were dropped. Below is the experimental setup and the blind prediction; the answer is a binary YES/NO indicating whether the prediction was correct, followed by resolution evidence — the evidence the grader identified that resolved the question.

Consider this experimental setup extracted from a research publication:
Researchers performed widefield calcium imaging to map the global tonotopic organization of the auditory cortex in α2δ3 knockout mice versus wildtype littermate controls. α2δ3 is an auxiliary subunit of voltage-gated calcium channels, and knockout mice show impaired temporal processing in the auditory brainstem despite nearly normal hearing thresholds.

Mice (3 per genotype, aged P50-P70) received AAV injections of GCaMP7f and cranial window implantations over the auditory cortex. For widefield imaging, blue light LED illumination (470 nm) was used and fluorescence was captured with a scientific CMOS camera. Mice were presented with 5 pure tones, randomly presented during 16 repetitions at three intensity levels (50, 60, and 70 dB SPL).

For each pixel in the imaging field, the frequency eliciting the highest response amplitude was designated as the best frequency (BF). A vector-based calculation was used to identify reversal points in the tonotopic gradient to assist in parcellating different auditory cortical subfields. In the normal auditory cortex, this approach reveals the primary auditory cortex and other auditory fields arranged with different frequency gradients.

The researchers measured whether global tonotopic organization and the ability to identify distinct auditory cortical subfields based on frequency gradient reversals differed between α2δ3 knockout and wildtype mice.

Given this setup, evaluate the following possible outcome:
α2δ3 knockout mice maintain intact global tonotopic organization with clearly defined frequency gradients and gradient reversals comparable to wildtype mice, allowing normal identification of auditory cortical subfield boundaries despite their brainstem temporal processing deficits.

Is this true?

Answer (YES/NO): YES